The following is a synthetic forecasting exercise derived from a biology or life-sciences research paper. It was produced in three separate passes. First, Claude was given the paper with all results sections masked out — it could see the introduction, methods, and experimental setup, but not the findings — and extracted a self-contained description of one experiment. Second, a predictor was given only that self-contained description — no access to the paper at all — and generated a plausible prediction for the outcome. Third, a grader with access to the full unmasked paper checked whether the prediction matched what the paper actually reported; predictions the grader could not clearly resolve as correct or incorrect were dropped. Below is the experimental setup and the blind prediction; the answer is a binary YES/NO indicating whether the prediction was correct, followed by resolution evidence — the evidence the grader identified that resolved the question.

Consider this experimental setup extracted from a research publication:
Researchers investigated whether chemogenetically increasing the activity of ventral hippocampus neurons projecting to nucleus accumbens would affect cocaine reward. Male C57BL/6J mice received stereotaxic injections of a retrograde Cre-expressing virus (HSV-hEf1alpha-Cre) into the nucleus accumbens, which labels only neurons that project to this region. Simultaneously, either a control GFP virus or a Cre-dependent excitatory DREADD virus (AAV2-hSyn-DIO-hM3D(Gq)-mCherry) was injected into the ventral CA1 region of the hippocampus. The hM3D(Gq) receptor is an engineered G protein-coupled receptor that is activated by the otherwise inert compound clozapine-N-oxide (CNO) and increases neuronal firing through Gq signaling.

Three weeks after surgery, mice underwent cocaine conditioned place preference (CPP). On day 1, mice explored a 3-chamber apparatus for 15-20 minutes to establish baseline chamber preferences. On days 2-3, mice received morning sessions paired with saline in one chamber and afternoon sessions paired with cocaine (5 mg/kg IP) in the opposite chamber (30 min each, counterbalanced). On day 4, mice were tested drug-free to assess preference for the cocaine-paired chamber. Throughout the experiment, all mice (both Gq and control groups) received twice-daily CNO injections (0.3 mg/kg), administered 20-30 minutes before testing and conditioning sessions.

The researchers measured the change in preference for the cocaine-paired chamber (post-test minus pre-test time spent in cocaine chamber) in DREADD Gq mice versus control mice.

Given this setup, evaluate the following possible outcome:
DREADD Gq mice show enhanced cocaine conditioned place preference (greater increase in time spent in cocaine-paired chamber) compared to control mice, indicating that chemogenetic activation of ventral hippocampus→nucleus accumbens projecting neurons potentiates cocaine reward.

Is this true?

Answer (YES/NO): NO